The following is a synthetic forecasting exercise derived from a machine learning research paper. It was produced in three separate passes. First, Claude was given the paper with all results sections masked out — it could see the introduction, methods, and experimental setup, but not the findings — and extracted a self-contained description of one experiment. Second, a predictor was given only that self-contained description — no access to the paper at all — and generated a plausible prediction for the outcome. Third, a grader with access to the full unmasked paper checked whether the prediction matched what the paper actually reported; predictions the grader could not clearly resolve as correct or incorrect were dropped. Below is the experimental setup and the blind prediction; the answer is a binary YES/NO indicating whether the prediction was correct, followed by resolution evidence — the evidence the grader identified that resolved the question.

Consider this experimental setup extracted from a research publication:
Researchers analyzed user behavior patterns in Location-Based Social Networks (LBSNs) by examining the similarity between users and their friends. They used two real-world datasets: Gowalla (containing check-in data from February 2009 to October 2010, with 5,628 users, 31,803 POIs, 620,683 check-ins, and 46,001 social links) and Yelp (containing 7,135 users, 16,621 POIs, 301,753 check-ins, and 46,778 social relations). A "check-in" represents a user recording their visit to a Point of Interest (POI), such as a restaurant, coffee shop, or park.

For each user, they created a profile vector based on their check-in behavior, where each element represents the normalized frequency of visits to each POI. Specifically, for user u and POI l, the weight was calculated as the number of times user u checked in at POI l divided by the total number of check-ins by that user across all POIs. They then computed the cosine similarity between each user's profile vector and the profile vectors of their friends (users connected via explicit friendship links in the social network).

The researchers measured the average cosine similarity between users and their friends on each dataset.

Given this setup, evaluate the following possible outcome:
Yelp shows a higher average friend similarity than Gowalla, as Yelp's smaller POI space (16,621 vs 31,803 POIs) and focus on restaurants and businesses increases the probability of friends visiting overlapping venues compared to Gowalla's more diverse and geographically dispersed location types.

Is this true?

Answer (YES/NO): NO